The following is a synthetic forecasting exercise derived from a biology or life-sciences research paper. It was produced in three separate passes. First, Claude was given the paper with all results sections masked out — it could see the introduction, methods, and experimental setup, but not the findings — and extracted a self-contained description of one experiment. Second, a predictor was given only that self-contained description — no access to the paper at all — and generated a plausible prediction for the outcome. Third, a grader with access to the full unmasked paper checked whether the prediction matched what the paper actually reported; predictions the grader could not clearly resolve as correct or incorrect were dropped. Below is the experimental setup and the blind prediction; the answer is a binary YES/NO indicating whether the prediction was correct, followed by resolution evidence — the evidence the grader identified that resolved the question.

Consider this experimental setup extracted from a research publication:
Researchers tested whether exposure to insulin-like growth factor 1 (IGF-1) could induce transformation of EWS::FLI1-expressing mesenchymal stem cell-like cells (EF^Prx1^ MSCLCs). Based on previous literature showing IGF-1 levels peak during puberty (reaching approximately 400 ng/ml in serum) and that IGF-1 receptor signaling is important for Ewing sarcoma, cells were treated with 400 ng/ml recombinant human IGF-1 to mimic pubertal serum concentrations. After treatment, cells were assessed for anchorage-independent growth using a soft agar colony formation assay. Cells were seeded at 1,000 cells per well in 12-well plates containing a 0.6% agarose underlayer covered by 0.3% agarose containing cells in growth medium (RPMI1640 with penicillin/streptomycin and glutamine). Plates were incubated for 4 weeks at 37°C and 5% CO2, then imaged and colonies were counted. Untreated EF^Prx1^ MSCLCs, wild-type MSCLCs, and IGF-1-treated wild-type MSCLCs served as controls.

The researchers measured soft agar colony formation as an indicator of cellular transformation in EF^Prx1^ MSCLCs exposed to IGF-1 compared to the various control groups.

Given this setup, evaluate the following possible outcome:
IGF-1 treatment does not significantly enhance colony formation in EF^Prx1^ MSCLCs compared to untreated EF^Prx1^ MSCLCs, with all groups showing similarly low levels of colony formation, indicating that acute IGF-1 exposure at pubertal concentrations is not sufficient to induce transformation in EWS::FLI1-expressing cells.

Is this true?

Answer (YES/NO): NO